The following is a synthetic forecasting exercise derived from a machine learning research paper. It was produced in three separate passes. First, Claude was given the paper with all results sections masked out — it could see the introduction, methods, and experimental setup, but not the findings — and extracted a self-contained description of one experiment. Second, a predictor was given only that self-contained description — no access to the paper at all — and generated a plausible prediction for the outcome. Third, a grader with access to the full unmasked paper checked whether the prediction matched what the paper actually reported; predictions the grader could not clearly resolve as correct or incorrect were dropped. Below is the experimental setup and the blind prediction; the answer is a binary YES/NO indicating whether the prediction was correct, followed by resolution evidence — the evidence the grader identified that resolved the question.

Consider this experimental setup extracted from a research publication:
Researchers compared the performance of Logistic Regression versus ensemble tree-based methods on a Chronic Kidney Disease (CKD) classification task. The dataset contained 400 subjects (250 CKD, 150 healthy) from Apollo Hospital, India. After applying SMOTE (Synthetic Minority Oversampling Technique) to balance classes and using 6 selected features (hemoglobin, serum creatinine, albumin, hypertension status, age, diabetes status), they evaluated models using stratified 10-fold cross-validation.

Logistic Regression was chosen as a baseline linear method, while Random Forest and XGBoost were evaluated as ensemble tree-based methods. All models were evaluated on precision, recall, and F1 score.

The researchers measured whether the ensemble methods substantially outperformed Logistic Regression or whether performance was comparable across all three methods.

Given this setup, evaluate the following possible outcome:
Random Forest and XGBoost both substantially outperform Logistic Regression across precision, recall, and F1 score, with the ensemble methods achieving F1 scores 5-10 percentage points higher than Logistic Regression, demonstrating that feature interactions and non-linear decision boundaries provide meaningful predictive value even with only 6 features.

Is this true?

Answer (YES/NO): NO